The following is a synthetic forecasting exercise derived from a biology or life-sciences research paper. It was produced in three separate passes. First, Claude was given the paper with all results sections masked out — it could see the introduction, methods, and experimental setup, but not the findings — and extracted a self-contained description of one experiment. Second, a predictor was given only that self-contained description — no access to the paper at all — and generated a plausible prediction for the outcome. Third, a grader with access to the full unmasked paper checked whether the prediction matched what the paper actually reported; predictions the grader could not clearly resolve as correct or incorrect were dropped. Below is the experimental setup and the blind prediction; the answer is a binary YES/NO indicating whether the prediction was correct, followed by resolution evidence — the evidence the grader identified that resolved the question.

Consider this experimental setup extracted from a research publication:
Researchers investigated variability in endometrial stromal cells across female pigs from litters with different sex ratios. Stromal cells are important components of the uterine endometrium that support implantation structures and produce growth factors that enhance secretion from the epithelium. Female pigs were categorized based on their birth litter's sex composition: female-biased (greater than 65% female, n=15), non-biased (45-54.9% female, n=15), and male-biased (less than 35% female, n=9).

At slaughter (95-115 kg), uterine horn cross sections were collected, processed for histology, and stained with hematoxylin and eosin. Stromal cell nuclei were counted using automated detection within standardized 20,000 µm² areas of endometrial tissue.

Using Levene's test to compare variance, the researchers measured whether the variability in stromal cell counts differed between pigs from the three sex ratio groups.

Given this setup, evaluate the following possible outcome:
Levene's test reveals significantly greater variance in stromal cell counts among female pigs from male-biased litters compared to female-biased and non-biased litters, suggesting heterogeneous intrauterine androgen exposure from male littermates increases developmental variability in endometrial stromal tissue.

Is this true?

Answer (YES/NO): NO